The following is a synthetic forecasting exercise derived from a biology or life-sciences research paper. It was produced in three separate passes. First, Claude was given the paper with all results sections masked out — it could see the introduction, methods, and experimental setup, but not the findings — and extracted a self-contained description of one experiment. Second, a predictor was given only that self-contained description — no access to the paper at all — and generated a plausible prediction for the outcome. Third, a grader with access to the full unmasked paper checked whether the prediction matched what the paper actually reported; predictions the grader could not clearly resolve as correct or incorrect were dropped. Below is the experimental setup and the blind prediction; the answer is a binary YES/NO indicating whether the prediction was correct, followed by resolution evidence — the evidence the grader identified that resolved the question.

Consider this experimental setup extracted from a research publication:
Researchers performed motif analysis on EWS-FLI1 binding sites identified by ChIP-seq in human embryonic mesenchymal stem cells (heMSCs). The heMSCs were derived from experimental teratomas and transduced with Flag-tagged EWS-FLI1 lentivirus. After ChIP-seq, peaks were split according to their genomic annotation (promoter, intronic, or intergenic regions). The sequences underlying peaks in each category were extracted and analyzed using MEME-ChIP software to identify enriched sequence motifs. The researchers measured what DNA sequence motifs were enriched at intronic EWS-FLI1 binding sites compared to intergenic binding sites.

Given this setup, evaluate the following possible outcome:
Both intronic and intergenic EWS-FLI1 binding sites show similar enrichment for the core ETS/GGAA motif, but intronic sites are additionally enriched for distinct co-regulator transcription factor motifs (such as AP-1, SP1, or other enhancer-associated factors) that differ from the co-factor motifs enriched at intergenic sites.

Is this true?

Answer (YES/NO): NO